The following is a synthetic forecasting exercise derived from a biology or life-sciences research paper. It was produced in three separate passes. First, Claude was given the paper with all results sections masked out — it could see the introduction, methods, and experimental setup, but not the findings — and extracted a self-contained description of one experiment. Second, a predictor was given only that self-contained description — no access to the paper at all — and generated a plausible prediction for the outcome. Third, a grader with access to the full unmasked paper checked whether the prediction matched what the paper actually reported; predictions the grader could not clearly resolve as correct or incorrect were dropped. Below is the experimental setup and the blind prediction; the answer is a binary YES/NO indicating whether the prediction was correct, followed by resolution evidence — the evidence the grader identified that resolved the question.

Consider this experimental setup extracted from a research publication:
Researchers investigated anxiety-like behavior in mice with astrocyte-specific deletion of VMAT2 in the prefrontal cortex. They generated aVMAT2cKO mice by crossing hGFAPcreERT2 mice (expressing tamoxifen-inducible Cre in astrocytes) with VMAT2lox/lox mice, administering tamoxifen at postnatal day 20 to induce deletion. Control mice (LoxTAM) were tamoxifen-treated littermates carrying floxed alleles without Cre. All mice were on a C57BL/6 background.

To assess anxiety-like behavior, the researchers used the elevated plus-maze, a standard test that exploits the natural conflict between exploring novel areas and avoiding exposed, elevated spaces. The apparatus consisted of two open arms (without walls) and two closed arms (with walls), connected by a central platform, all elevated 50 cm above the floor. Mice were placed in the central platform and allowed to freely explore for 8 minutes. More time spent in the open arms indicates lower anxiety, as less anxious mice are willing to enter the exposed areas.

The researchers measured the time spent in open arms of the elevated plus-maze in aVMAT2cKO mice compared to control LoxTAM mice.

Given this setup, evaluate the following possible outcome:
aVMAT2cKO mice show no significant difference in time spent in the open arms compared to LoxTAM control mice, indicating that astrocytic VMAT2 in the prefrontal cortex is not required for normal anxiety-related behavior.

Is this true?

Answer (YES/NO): NO